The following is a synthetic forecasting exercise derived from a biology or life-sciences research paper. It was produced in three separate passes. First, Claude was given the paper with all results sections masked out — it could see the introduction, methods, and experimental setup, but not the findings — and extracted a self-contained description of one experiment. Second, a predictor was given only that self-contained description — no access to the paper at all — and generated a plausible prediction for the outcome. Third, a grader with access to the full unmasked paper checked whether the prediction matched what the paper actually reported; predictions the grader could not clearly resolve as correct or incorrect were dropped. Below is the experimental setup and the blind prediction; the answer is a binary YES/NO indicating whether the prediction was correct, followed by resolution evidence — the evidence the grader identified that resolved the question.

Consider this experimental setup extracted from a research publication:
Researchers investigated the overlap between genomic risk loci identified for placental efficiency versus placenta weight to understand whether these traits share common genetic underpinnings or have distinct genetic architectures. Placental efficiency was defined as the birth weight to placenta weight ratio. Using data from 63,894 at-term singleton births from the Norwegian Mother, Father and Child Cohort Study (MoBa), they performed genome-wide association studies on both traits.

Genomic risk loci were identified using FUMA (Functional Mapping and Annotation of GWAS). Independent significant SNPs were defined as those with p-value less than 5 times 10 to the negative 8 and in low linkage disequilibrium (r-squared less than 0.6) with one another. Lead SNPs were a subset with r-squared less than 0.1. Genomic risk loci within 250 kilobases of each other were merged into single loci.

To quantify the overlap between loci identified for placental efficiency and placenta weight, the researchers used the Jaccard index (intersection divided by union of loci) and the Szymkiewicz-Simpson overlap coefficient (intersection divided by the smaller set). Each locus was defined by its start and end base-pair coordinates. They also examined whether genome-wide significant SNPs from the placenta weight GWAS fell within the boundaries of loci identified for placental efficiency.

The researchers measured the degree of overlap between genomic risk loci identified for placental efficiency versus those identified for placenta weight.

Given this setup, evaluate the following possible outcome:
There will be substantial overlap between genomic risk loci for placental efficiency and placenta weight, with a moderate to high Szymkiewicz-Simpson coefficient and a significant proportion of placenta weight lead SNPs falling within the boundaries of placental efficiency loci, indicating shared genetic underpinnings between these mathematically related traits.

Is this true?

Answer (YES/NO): YES